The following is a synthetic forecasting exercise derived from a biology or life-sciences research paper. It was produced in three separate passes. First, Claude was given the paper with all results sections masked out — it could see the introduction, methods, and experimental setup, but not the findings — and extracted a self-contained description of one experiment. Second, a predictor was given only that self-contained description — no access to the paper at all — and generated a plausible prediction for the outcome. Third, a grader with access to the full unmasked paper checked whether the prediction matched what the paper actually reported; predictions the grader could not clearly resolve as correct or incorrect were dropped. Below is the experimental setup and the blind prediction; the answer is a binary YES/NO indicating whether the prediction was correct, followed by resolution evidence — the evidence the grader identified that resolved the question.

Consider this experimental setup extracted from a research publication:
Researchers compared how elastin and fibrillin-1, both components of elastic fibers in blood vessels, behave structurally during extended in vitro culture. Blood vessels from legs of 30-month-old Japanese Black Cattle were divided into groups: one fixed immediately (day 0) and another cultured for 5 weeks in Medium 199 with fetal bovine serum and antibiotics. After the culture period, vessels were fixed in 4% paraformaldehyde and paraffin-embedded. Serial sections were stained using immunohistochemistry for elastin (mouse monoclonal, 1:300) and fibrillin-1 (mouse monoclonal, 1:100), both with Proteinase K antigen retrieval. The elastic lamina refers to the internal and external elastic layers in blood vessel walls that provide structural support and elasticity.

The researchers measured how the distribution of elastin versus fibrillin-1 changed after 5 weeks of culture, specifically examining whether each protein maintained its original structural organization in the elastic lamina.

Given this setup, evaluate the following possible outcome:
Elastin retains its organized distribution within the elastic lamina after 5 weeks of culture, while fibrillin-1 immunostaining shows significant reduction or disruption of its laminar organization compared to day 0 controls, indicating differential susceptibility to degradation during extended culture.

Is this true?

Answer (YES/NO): NO